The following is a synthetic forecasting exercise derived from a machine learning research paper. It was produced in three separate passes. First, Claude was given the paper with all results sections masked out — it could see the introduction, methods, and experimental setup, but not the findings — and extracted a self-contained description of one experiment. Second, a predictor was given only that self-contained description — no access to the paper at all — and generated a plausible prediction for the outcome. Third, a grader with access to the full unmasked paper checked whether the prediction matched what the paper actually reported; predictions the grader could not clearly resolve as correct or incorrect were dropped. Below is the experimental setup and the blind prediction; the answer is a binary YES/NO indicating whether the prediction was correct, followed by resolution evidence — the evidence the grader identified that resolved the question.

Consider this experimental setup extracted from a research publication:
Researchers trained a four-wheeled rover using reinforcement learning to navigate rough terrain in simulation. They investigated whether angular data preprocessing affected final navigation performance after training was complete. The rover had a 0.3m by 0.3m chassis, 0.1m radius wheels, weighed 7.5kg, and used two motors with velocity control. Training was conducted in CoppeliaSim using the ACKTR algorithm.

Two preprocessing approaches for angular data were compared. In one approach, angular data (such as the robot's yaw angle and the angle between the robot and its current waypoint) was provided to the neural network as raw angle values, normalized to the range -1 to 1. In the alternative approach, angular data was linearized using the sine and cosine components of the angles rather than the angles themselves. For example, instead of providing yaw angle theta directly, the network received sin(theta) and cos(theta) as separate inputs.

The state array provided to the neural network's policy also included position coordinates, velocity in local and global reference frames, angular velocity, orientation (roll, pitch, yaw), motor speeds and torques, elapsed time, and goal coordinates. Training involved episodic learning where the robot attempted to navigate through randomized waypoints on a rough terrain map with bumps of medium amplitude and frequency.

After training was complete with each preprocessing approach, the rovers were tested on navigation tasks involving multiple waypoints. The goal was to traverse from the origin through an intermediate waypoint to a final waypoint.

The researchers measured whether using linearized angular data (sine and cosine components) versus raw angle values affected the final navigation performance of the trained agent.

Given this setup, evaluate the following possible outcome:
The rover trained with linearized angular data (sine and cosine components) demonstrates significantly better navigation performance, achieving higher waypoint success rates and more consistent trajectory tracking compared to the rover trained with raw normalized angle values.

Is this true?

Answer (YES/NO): NO